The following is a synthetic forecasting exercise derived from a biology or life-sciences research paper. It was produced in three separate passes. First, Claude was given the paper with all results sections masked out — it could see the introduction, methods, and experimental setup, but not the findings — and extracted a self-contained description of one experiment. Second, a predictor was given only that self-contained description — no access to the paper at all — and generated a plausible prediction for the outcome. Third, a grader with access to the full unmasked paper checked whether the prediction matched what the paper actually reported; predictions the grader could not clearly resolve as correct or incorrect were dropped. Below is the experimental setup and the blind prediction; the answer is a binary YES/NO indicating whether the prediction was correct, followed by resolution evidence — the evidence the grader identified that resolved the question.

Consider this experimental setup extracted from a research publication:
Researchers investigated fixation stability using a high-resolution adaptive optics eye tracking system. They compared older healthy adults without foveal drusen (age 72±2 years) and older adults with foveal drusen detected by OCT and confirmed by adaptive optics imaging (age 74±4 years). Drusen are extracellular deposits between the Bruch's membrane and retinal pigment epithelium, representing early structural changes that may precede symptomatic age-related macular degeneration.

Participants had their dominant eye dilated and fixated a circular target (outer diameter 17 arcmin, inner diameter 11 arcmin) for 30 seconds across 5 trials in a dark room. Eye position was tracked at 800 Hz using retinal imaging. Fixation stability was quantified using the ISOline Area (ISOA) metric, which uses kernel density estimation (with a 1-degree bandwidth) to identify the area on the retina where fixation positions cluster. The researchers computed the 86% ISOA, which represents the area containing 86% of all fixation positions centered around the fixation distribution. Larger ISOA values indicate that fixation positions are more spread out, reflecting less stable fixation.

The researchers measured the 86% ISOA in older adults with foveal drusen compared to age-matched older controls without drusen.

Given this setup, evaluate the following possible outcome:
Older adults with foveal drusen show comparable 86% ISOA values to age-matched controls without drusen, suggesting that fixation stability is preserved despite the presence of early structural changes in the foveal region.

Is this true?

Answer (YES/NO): NO